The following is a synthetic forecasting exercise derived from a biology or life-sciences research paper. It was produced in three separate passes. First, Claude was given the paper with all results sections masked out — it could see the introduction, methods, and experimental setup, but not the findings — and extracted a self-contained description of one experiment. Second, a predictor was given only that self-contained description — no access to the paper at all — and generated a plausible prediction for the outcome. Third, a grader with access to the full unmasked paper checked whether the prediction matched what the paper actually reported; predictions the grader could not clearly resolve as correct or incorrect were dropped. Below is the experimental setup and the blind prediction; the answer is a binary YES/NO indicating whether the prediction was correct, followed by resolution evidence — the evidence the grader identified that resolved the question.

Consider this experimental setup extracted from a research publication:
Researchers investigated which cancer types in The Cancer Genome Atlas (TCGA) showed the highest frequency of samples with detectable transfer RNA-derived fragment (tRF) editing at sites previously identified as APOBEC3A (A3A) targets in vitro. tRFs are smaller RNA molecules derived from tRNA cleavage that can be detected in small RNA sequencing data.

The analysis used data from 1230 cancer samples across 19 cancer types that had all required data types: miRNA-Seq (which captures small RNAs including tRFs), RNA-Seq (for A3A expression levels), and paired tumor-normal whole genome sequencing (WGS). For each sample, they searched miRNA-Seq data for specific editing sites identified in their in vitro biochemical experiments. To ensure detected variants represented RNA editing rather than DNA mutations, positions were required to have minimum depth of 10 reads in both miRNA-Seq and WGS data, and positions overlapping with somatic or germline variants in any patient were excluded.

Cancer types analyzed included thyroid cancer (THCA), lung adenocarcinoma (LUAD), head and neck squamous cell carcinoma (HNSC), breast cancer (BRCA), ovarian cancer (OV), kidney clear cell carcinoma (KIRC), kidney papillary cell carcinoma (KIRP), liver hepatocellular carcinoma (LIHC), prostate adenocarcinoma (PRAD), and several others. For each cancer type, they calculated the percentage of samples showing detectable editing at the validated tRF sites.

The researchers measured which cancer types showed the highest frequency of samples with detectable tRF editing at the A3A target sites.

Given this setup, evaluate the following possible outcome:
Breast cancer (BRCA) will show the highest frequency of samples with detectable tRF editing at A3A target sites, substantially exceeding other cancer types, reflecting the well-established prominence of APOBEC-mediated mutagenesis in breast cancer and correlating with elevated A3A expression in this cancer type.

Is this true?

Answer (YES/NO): NO